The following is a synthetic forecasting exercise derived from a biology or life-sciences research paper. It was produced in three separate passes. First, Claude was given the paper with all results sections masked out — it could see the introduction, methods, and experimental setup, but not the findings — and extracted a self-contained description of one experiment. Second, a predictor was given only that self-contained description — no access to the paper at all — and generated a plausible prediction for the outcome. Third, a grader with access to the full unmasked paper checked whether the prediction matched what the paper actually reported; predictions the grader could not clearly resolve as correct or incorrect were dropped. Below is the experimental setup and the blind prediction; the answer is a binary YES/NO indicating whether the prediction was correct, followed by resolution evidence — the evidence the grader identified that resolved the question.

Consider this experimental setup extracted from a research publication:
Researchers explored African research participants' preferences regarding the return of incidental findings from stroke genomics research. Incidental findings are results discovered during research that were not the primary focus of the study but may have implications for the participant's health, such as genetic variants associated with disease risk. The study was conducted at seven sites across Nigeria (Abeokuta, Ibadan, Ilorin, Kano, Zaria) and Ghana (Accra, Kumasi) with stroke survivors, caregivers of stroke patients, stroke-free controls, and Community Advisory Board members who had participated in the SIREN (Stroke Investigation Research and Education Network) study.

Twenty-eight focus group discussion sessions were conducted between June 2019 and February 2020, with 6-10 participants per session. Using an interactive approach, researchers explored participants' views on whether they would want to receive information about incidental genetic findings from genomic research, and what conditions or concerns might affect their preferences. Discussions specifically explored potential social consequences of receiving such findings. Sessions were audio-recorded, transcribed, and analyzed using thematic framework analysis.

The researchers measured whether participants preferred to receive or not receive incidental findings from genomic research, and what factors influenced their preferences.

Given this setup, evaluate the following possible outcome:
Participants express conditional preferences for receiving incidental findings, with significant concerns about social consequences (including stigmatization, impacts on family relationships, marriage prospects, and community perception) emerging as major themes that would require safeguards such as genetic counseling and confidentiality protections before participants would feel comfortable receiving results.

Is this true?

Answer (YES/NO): NO